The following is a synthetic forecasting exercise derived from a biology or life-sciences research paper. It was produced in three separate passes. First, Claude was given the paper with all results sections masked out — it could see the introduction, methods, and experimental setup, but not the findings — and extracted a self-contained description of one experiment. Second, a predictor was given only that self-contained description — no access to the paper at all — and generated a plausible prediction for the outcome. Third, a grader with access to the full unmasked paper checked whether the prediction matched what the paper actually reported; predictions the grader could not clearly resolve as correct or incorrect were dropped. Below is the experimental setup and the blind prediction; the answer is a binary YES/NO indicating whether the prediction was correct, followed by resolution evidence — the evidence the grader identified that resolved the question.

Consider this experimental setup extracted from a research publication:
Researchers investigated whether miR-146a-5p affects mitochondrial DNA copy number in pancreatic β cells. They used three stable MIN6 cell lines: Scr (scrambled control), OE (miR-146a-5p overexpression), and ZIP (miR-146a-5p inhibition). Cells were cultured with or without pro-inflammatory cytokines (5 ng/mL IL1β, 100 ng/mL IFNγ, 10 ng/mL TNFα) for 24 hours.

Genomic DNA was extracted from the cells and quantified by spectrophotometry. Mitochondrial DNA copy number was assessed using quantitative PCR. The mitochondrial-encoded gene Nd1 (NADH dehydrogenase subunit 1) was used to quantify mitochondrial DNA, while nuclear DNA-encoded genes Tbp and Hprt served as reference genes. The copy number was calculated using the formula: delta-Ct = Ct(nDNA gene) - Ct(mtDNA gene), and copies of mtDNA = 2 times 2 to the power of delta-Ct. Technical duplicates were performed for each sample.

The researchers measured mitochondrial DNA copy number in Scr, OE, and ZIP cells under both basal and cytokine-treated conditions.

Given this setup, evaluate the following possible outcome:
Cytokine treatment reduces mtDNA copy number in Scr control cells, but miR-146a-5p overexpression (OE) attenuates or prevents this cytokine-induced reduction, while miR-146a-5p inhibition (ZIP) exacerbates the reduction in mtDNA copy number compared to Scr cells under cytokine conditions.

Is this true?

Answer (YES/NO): NO